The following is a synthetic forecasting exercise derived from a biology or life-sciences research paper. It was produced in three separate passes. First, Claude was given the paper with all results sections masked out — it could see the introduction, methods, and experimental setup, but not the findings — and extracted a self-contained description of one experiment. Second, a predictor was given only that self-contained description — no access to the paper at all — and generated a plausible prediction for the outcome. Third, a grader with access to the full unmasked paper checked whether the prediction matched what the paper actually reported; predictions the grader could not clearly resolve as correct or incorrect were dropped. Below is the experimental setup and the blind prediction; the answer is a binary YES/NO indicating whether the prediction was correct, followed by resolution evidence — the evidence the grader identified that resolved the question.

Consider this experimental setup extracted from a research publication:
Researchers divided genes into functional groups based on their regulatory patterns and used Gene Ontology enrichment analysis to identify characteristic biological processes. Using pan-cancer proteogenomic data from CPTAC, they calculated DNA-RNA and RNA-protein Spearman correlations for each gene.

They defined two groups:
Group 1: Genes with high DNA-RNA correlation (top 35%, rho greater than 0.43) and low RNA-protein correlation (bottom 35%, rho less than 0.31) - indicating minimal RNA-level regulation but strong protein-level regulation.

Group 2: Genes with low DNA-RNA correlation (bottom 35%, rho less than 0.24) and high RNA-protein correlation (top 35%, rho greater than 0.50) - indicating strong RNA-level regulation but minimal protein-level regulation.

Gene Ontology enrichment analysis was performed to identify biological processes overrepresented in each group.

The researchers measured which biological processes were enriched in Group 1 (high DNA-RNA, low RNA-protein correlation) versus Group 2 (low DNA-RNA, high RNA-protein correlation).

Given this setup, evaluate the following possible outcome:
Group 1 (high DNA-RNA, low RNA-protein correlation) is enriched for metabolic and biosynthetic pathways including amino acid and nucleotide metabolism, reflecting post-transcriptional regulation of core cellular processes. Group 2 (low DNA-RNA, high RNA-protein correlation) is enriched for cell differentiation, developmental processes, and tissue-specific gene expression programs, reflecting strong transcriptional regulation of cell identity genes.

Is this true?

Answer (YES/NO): NO